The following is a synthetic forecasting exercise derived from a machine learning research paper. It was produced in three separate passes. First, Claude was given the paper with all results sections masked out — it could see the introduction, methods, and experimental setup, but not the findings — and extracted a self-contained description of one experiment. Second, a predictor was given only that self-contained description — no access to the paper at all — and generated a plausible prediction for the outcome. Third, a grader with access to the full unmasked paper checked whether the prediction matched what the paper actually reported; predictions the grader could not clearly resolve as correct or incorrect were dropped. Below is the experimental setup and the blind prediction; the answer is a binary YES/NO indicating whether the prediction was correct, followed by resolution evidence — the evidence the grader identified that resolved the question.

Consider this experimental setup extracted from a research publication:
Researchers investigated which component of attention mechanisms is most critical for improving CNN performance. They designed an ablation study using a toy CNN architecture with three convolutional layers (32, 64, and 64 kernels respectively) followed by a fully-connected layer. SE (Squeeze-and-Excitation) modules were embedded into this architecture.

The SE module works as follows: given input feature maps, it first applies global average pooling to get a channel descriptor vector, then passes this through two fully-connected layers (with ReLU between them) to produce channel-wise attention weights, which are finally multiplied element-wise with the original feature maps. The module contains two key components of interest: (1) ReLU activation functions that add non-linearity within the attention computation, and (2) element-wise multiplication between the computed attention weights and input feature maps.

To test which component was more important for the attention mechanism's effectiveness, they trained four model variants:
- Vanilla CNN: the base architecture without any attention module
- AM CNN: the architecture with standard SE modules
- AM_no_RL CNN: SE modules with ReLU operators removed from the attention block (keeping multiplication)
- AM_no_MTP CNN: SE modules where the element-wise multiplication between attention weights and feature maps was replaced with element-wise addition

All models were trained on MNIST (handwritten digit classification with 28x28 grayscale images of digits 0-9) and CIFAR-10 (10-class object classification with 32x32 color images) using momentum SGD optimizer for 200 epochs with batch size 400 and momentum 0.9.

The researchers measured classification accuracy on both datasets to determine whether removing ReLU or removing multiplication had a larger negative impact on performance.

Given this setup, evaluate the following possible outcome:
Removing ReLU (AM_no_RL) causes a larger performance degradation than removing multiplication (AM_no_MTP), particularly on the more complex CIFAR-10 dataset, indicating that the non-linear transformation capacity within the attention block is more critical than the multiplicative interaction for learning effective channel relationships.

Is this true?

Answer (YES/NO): NO